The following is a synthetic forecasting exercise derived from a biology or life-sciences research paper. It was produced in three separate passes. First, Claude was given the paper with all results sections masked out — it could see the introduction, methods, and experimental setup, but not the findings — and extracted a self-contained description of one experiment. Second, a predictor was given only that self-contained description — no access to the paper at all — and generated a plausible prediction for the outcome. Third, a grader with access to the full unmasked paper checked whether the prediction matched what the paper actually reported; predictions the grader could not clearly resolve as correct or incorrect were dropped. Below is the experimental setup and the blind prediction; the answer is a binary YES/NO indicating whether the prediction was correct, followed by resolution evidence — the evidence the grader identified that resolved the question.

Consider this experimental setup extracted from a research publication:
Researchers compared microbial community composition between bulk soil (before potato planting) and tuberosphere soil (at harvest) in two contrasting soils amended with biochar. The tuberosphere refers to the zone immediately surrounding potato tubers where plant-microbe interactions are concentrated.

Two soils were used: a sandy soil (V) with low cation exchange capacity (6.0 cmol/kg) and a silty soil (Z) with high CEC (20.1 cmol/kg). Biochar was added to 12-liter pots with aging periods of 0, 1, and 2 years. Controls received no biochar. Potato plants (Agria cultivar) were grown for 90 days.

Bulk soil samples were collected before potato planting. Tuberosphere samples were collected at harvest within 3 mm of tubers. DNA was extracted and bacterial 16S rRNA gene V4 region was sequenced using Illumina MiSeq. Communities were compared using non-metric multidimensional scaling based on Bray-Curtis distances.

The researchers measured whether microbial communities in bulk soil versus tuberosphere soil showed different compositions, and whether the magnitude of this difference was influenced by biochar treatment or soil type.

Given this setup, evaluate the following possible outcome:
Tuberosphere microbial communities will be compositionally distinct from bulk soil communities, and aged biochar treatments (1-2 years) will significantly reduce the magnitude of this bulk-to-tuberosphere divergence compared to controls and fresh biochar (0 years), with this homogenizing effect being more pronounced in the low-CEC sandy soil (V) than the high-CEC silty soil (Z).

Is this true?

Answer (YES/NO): NO